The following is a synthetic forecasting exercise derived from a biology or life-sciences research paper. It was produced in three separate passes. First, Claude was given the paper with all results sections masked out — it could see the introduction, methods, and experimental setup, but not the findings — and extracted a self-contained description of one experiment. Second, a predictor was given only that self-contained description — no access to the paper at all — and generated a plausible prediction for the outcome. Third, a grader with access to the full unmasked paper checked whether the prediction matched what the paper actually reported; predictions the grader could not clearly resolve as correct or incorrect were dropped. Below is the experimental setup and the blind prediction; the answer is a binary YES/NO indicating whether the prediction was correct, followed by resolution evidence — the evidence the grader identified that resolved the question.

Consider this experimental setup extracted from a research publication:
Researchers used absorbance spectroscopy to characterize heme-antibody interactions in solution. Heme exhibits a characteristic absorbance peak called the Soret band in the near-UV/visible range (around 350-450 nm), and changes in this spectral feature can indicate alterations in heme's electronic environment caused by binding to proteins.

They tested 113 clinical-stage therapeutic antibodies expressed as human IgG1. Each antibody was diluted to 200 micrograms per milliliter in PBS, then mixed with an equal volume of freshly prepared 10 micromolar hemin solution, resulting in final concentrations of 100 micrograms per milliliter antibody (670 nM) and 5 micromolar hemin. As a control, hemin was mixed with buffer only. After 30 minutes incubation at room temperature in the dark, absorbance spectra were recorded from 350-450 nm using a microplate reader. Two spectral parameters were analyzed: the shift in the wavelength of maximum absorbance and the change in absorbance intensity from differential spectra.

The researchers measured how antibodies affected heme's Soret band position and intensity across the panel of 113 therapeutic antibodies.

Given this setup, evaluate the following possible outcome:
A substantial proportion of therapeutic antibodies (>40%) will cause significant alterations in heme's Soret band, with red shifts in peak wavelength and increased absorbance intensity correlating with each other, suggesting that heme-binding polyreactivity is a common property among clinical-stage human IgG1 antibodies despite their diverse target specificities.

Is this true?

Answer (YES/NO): NO